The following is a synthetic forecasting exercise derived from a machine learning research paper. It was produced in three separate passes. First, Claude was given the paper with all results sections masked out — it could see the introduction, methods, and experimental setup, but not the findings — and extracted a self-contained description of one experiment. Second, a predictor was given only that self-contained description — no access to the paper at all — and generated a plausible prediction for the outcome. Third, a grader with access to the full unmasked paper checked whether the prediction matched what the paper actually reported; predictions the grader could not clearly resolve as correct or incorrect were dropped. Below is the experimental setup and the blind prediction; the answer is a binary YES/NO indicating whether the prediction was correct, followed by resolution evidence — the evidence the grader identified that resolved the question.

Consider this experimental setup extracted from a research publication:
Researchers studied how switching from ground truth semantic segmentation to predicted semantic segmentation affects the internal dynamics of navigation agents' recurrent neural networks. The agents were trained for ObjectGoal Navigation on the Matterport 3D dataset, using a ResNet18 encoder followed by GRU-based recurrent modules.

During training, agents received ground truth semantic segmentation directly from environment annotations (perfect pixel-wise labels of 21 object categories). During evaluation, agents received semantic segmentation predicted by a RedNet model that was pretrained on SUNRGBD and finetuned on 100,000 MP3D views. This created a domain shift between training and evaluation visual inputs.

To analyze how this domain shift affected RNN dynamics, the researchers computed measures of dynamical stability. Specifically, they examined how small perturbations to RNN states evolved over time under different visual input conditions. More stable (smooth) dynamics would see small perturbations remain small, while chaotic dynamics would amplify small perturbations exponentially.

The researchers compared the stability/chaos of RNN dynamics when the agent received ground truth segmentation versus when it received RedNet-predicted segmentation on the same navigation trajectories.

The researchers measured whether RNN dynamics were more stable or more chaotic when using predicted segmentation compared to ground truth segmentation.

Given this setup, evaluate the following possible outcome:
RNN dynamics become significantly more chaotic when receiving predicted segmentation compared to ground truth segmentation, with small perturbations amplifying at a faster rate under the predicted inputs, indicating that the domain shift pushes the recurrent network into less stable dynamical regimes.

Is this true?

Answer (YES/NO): YES